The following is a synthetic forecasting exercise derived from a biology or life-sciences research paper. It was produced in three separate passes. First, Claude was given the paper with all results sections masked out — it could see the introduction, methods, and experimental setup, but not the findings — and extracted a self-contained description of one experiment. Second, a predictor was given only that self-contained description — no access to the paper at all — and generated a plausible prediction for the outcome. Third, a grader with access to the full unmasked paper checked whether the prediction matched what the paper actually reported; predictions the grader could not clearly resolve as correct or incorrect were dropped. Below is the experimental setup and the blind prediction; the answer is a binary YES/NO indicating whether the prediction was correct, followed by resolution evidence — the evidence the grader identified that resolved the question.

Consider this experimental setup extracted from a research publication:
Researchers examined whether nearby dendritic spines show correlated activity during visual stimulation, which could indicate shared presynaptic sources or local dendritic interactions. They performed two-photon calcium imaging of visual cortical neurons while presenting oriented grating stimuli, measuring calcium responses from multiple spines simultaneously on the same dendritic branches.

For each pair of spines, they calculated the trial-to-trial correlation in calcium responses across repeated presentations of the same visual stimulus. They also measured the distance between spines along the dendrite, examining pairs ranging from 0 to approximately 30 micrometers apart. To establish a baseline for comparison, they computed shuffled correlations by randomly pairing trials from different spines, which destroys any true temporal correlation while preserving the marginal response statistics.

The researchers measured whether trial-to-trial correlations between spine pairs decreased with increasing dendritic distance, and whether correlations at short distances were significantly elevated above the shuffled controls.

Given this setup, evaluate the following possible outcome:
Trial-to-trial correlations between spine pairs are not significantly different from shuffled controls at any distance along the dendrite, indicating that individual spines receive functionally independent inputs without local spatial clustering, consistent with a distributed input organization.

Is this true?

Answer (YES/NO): NO